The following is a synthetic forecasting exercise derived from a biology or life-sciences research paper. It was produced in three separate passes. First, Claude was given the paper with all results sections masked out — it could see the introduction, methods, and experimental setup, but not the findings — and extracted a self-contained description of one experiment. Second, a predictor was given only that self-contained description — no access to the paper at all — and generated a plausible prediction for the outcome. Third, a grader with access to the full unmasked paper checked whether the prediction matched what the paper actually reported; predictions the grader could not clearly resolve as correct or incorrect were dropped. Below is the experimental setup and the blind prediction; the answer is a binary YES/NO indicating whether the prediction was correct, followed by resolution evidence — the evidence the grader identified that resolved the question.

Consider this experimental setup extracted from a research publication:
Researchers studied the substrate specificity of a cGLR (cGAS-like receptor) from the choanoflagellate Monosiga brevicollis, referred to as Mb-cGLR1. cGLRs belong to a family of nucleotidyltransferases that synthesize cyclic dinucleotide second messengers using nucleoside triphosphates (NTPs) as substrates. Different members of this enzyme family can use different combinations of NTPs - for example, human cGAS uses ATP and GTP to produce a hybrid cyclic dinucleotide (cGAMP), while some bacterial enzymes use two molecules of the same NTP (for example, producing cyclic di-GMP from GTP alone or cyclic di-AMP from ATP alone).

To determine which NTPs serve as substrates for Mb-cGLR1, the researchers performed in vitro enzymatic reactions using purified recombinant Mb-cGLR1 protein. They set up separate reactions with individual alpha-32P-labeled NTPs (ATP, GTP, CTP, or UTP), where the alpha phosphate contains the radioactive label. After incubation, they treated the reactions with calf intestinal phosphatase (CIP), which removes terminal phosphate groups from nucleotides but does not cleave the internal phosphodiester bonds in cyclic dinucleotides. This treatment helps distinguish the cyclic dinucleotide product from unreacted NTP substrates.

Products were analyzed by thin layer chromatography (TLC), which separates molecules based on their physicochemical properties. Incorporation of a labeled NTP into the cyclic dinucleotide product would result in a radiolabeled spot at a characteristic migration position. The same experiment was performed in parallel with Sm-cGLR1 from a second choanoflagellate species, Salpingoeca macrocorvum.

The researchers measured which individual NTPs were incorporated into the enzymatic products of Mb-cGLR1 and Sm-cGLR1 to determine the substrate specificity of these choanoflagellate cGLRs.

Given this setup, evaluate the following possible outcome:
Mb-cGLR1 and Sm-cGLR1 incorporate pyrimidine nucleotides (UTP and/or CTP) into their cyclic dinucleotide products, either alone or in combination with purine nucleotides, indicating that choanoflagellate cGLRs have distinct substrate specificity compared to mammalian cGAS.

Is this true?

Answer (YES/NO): NO